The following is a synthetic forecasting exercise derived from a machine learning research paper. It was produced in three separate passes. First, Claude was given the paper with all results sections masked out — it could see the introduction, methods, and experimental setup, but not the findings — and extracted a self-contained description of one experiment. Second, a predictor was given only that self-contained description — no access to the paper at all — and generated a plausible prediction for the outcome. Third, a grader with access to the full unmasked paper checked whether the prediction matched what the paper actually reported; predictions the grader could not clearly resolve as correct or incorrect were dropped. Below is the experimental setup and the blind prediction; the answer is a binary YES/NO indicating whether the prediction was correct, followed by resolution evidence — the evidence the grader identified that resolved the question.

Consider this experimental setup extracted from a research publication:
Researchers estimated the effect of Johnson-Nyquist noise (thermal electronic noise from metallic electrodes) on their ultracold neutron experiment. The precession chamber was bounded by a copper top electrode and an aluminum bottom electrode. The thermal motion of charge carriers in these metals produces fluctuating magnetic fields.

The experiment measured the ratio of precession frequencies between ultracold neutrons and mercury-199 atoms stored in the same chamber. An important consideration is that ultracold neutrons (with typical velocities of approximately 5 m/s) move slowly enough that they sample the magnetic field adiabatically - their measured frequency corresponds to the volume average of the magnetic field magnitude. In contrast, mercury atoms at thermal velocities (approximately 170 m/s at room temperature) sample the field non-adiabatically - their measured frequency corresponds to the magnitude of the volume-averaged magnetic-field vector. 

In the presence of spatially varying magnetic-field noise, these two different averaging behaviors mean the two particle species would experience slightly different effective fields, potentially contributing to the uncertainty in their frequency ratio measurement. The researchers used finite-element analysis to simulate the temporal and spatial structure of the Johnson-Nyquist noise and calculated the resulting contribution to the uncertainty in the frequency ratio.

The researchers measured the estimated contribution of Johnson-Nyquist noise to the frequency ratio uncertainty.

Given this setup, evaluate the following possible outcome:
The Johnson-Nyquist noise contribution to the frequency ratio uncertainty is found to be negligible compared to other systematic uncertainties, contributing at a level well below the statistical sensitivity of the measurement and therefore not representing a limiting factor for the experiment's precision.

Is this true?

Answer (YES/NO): YES